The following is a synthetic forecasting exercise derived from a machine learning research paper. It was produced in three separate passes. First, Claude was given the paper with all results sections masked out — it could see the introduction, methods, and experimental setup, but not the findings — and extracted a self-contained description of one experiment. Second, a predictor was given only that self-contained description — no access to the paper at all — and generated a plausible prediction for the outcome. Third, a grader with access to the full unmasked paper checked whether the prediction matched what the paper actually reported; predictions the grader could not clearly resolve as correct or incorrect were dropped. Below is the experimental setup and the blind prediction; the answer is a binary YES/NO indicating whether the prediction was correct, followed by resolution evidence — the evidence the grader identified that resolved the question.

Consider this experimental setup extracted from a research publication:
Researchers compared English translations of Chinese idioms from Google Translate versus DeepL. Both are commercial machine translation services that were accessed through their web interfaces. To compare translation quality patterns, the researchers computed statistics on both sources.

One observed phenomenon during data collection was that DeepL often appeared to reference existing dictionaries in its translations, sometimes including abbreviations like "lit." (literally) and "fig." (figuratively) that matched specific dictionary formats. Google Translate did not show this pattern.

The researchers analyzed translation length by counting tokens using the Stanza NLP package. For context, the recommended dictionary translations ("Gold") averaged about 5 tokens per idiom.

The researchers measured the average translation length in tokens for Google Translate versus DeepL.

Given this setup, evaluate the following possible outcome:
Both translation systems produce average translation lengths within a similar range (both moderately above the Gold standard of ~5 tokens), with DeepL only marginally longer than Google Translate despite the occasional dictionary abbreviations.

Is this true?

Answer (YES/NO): NO